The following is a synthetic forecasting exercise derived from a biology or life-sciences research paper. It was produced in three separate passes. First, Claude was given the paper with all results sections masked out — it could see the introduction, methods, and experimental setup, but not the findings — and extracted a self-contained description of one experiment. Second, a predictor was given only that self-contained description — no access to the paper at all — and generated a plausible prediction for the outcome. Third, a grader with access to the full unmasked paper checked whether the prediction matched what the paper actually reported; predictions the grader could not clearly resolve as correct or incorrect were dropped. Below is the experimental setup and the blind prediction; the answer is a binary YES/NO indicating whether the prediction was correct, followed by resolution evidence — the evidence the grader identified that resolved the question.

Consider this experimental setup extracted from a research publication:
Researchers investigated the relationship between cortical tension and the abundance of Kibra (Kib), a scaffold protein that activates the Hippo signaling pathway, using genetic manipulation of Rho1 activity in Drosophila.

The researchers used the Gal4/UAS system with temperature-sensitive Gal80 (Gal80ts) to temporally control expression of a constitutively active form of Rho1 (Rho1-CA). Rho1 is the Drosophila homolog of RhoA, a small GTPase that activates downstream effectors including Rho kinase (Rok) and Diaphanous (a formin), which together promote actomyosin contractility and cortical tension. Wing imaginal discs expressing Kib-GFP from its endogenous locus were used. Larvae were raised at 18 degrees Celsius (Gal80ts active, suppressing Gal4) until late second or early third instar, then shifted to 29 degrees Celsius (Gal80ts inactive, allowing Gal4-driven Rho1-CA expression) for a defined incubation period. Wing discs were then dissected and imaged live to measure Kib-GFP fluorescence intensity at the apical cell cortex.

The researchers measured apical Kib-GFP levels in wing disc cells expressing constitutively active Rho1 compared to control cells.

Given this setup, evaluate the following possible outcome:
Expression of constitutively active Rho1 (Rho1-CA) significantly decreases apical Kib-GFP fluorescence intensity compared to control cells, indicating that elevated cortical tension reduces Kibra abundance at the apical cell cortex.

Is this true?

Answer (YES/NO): YES